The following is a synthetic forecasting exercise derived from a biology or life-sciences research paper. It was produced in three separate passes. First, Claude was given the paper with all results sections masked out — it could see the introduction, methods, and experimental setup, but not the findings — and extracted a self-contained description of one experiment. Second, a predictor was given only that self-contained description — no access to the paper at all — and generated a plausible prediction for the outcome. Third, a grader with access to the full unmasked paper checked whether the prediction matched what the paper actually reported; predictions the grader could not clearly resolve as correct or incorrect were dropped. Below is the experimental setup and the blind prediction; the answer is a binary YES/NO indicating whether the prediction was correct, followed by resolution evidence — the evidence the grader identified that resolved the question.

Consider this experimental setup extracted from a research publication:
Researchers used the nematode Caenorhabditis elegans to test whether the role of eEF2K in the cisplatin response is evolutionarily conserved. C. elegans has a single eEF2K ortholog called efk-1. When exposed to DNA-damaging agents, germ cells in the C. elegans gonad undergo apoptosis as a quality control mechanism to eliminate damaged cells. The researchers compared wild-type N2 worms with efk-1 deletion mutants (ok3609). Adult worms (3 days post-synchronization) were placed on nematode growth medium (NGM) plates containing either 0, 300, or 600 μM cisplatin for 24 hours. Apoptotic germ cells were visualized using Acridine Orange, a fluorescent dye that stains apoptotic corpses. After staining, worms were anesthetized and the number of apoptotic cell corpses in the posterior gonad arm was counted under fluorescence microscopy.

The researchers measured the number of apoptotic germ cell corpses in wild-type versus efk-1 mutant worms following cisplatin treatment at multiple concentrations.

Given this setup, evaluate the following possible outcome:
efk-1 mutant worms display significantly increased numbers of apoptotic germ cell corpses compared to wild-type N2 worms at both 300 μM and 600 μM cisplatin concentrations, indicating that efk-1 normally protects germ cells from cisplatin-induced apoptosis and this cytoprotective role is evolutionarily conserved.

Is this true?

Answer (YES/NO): NO